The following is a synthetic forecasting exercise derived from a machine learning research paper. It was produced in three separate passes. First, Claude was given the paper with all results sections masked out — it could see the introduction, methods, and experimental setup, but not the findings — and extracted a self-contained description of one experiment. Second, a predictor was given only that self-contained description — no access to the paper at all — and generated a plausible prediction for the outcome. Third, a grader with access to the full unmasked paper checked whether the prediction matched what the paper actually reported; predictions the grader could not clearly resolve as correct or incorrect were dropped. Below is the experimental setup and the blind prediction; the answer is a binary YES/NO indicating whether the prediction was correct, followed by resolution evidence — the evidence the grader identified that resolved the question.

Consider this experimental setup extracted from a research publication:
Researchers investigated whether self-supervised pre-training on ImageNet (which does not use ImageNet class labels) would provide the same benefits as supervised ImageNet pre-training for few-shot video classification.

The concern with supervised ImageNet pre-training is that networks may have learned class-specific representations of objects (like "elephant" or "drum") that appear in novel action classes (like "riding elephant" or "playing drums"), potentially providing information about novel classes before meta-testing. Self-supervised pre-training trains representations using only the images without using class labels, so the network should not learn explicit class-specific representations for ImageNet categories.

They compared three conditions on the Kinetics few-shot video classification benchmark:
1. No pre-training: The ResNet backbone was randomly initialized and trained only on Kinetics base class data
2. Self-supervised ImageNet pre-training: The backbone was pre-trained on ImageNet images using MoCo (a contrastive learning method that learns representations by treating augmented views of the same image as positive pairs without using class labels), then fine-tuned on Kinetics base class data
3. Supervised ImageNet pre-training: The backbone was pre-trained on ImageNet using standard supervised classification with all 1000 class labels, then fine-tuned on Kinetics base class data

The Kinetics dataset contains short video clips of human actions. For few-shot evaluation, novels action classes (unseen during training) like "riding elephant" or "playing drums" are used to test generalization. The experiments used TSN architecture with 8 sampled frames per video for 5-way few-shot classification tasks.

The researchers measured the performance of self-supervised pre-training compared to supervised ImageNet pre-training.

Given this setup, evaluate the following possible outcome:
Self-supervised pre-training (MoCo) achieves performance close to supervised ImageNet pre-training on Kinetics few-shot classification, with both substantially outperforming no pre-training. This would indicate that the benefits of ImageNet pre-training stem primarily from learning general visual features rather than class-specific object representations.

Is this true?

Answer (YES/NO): NO